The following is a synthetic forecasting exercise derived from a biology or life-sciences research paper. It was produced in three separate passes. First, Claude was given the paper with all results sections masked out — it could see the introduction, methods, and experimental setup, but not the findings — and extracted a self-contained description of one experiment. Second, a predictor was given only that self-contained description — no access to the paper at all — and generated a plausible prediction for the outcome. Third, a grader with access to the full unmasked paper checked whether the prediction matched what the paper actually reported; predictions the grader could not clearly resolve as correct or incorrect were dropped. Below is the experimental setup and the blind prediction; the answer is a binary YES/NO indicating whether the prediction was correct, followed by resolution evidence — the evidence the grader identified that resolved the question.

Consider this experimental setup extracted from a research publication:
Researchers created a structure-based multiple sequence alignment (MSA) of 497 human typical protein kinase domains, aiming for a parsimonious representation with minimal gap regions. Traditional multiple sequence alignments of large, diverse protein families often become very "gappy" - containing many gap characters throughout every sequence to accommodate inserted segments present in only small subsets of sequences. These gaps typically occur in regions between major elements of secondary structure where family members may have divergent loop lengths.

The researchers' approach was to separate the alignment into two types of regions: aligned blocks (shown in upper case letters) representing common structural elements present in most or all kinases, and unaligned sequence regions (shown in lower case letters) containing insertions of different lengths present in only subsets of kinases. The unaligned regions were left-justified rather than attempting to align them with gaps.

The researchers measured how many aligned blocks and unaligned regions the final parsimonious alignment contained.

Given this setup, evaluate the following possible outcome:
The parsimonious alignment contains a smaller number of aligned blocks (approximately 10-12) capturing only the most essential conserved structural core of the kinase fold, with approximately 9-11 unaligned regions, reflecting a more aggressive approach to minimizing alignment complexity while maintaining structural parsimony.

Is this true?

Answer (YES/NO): NO